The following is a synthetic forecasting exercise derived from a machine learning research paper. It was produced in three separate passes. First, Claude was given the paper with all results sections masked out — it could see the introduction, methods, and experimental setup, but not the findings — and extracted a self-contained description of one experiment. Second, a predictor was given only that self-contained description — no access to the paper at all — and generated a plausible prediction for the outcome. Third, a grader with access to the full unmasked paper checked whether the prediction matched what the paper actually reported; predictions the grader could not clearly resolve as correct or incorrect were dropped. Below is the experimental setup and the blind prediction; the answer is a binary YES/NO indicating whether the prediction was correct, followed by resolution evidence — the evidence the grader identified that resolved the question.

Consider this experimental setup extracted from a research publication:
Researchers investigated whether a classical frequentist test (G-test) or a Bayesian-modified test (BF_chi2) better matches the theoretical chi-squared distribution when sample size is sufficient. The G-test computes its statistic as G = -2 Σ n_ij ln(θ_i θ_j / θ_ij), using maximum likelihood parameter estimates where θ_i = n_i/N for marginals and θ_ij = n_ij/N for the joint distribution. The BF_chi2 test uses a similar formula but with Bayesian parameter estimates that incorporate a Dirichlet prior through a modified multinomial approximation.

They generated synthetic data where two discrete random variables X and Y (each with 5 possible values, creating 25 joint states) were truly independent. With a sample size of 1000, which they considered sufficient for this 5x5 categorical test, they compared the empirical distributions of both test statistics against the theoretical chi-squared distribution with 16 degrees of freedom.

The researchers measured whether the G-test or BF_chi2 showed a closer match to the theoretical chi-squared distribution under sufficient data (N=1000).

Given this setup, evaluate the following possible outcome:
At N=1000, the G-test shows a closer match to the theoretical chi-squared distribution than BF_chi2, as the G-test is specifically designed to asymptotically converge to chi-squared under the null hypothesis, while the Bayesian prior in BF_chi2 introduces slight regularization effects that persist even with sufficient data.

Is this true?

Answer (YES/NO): NO